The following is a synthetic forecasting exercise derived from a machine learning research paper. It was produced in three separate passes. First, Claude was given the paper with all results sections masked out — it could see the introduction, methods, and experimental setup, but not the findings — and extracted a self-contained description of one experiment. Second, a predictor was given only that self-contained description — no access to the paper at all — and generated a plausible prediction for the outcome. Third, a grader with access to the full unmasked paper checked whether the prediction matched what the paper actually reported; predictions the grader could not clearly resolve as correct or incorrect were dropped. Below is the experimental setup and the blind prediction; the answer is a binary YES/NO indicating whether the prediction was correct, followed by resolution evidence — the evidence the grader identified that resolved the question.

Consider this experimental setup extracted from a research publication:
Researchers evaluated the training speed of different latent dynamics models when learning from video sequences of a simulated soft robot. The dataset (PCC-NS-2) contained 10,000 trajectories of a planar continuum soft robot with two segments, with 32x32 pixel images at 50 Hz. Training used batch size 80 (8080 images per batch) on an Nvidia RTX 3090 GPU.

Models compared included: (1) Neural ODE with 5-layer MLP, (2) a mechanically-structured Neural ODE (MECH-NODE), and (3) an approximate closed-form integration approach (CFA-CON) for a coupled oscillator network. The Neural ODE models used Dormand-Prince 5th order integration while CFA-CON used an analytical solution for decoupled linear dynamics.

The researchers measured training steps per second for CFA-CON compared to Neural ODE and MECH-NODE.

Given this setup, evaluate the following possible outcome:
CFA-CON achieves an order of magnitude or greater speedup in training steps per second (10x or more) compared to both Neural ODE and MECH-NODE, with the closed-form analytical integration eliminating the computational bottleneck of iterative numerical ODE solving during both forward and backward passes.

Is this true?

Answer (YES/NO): NO